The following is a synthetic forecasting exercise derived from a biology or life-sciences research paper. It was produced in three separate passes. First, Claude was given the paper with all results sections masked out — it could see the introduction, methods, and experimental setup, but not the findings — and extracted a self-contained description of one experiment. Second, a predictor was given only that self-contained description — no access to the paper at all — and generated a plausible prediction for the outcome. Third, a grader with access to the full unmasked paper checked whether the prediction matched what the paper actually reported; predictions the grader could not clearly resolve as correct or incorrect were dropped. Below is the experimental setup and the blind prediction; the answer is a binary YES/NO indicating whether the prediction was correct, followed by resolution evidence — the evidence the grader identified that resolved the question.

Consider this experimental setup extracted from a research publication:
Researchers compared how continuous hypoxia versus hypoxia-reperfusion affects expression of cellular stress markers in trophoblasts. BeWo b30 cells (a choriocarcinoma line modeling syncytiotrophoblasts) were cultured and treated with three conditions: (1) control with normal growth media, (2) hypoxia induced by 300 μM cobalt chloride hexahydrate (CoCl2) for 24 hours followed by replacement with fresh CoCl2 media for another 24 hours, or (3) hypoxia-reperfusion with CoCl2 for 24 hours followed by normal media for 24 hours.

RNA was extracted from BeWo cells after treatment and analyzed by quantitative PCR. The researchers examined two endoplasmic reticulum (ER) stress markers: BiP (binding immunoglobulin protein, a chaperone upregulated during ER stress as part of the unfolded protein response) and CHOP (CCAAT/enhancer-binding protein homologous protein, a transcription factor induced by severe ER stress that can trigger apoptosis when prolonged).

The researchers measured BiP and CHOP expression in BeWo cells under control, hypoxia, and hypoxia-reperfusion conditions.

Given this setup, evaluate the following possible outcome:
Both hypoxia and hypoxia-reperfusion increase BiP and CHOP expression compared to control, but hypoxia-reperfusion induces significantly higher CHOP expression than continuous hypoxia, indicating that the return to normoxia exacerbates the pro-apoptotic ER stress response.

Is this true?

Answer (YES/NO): NO